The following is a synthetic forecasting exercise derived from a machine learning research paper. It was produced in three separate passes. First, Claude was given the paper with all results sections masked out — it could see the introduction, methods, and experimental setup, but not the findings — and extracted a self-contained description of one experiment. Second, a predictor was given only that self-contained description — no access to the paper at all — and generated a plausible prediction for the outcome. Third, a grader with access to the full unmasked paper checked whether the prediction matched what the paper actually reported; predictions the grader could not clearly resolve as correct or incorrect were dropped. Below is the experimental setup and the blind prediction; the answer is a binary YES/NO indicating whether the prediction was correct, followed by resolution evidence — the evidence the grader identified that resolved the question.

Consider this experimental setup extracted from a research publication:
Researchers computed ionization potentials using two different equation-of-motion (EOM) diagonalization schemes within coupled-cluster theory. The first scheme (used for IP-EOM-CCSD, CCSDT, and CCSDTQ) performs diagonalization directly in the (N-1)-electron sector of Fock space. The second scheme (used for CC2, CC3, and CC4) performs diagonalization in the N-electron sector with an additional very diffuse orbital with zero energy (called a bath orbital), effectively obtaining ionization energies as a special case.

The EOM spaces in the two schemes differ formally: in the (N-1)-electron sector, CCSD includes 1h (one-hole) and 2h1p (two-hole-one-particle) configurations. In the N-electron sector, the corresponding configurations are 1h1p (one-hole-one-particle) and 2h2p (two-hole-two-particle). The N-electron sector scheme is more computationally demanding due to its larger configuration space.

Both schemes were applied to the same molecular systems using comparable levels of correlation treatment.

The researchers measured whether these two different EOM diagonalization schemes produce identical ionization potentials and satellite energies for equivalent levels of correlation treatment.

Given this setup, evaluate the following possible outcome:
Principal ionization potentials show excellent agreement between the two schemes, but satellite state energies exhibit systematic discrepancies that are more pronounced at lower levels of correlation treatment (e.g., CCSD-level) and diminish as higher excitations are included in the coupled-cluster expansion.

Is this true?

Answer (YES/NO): NO